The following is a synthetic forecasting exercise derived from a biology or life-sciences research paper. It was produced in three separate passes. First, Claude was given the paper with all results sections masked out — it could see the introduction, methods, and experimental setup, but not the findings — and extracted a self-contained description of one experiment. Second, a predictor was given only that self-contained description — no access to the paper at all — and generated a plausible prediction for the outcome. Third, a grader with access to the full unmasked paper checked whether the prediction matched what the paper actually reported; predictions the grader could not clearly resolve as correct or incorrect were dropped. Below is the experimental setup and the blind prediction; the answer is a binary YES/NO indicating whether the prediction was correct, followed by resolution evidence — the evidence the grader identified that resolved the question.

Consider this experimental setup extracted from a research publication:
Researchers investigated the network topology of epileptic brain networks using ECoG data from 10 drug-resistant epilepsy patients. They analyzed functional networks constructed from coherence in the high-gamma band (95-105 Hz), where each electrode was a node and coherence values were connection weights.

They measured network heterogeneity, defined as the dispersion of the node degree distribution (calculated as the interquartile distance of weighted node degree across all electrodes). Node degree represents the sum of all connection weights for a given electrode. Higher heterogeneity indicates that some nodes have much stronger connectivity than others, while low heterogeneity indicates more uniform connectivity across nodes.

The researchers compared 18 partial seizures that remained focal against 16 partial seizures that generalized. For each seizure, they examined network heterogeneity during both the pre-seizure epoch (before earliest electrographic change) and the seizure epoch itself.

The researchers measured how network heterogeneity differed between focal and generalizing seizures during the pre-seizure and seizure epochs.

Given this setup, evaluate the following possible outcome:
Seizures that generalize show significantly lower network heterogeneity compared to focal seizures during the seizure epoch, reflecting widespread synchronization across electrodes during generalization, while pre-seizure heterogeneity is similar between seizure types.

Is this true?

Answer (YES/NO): NO